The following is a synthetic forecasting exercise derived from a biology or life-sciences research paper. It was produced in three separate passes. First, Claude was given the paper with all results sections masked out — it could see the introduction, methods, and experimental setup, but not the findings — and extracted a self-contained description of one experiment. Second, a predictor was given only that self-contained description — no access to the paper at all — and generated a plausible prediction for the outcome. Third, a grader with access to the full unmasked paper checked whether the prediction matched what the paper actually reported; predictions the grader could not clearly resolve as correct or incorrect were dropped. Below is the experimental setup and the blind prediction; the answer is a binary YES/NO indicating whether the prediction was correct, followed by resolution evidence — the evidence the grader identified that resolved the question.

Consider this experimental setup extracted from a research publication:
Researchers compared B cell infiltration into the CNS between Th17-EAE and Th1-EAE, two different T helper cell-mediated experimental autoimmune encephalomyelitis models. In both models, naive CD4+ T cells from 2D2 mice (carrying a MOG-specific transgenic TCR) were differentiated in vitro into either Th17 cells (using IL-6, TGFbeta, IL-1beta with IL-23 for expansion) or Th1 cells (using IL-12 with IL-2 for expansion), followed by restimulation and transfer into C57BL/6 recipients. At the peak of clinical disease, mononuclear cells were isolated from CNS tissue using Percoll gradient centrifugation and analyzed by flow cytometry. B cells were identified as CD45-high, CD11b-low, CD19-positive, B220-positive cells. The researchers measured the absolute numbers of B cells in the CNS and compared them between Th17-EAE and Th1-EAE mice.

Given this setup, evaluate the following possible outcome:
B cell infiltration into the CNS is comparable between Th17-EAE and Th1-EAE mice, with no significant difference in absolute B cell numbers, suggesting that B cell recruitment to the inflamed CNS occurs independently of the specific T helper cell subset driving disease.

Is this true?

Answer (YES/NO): NO